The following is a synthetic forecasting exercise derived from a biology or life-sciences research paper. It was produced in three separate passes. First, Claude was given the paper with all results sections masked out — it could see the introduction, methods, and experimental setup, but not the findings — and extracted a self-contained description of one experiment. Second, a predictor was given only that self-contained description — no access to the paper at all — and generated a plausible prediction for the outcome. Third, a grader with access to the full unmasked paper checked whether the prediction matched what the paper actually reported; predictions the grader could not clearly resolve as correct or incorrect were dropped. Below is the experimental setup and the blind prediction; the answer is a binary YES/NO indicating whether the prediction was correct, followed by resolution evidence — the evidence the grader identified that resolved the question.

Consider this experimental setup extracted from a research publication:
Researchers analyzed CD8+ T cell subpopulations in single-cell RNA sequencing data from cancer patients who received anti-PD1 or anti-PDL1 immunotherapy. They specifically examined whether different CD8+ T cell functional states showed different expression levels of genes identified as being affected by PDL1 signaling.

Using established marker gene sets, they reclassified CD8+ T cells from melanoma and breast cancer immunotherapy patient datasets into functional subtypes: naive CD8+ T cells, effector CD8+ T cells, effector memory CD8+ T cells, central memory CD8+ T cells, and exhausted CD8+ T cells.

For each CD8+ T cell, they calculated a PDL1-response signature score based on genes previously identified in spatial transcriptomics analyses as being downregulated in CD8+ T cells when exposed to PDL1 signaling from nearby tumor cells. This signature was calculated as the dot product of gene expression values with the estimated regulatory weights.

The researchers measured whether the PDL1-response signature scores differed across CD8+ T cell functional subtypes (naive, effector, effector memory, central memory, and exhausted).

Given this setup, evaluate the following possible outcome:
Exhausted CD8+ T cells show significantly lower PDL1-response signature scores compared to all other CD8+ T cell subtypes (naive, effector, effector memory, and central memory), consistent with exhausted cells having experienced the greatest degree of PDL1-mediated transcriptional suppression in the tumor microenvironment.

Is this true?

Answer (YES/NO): NO